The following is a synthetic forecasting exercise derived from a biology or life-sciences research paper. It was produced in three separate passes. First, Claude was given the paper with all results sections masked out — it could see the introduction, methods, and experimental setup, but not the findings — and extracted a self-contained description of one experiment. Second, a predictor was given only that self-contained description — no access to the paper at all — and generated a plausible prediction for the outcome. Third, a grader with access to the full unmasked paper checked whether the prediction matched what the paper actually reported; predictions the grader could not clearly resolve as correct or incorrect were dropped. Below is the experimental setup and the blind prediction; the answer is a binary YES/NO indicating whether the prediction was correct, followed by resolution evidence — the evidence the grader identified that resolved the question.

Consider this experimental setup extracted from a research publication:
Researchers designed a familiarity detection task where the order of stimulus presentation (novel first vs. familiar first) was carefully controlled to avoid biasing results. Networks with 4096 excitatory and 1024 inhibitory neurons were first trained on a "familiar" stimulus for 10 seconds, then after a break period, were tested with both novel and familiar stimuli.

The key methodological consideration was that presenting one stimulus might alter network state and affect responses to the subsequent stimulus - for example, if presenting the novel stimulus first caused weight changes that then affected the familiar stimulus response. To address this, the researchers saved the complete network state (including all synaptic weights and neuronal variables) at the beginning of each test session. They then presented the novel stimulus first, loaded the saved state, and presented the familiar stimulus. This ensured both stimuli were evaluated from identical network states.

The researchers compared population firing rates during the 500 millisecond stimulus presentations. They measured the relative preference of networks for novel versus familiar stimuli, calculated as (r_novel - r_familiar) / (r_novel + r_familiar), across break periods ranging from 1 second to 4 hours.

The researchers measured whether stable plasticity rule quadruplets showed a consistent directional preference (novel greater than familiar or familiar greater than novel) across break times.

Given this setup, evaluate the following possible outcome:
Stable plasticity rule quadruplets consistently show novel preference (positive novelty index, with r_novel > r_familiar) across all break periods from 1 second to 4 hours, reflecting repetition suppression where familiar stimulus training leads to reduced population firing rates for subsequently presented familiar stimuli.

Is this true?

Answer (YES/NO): NO